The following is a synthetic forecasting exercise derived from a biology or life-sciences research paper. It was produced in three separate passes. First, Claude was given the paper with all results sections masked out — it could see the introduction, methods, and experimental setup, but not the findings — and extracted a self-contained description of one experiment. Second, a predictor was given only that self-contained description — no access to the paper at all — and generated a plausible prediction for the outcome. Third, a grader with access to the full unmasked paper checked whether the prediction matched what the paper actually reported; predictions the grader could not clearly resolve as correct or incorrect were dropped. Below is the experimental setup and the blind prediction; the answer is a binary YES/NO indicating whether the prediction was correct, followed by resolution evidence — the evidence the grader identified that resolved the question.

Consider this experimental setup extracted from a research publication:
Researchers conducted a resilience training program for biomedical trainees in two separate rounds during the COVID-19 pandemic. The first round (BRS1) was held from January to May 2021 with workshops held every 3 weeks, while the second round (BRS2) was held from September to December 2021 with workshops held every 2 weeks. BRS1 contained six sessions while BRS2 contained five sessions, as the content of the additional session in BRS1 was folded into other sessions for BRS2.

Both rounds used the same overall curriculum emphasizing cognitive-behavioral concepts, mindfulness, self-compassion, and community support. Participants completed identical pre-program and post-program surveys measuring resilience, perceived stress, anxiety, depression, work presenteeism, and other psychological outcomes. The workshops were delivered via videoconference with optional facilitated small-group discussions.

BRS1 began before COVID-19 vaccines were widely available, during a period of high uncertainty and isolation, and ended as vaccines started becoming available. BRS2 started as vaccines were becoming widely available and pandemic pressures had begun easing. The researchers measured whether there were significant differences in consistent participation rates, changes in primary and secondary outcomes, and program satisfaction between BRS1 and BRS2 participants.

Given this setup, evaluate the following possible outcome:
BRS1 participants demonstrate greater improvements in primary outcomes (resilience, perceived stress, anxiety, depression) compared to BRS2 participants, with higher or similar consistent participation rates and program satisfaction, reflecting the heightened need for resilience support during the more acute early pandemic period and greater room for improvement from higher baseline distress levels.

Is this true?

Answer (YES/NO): NO